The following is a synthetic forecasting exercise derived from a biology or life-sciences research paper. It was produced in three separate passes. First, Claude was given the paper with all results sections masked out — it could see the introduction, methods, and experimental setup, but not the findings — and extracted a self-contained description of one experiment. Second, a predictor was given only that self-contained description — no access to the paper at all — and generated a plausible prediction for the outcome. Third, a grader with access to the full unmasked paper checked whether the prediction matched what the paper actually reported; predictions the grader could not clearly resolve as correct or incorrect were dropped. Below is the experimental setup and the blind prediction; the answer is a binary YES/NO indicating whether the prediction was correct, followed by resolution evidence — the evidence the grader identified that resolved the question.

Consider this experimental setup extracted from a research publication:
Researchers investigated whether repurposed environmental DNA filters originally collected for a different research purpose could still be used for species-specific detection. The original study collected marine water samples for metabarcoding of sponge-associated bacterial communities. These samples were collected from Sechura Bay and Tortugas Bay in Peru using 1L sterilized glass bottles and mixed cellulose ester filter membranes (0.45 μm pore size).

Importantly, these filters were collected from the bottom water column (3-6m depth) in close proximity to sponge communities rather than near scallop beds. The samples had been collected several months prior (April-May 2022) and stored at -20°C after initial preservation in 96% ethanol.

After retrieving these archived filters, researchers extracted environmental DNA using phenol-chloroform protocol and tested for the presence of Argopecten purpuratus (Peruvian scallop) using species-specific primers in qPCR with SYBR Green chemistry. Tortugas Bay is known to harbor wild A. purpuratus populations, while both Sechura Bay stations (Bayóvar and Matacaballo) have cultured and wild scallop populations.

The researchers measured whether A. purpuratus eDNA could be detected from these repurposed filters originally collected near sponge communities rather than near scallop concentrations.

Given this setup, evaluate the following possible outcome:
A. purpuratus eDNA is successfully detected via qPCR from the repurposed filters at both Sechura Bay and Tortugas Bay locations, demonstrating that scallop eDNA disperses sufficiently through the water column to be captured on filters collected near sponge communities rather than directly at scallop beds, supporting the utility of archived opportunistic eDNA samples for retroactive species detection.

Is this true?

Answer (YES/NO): YES